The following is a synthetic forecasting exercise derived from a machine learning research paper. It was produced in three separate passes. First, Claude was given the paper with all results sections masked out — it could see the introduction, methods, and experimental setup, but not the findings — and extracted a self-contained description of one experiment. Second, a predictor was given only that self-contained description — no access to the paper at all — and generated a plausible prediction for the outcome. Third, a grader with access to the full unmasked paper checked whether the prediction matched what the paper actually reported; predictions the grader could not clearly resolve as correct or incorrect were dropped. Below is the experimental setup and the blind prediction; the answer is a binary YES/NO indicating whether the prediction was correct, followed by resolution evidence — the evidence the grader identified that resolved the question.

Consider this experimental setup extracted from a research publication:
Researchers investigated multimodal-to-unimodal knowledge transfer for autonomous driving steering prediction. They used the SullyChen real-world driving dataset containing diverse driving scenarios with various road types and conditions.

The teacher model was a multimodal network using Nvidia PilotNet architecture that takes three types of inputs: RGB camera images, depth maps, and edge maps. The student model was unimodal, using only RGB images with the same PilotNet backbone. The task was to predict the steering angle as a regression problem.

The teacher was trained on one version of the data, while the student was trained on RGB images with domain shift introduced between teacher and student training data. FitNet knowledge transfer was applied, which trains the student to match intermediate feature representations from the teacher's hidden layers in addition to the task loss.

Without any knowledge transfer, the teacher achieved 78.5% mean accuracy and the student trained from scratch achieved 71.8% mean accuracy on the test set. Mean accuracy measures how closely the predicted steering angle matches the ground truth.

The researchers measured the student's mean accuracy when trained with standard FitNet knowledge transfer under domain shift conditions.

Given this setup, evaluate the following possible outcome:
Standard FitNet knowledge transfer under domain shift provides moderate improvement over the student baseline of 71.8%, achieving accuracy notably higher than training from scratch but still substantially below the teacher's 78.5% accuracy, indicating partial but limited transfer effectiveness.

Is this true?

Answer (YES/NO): NO